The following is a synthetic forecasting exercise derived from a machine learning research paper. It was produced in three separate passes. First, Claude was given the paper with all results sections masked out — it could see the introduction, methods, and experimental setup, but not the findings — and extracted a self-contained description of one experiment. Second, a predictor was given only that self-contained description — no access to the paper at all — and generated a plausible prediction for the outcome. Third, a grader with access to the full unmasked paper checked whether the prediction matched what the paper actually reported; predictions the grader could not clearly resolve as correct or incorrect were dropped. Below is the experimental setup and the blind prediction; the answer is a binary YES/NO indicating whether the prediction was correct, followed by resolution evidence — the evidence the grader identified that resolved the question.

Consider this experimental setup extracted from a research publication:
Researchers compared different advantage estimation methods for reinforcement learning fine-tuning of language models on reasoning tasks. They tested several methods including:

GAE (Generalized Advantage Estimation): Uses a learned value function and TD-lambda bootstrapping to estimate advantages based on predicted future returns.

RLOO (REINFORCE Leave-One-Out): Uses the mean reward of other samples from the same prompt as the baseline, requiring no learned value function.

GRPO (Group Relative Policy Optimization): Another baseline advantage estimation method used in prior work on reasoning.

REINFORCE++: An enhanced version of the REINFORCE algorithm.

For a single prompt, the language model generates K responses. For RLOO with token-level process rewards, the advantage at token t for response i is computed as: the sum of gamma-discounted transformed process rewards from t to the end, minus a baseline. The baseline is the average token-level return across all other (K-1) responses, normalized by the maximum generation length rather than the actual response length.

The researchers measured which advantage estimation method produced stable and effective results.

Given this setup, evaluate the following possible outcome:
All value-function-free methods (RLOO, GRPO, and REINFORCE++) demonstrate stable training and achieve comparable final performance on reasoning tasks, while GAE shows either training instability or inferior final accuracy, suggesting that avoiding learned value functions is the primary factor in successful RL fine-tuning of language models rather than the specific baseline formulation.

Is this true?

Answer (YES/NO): NO